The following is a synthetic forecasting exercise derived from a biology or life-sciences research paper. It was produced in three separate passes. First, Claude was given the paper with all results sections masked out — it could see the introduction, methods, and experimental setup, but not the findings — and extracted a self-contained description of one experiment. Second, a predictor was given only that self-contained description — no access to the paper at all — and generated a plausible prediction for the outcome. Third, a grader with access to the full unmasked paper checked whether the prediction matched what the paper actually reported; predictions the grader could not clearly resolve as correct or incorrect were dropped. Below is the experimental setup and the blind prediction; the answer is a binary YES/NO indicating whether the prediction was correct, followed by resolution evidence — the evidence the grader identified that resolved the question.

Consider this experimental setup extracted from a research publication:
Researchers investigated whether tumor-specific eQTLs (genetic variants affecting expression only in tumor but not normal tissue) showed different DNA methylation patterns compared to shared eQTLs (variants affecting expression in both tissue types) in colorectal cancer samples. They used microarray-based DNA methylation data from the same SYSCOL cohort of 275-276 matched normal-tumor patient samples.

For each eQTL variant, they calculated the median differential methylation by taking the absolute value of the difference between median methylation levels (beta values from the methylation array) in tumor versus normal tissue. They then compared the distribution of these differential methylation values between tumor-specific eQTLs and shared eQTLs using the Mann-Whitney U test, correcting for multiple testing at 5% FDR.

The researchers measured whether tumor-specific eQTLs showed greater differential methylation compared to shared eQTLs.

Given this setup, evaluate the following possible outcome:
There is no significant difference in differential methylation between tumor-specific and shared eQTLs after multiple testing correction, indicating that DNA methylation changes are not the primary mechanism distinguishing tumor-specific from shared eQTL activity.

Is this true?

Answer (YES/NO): NO